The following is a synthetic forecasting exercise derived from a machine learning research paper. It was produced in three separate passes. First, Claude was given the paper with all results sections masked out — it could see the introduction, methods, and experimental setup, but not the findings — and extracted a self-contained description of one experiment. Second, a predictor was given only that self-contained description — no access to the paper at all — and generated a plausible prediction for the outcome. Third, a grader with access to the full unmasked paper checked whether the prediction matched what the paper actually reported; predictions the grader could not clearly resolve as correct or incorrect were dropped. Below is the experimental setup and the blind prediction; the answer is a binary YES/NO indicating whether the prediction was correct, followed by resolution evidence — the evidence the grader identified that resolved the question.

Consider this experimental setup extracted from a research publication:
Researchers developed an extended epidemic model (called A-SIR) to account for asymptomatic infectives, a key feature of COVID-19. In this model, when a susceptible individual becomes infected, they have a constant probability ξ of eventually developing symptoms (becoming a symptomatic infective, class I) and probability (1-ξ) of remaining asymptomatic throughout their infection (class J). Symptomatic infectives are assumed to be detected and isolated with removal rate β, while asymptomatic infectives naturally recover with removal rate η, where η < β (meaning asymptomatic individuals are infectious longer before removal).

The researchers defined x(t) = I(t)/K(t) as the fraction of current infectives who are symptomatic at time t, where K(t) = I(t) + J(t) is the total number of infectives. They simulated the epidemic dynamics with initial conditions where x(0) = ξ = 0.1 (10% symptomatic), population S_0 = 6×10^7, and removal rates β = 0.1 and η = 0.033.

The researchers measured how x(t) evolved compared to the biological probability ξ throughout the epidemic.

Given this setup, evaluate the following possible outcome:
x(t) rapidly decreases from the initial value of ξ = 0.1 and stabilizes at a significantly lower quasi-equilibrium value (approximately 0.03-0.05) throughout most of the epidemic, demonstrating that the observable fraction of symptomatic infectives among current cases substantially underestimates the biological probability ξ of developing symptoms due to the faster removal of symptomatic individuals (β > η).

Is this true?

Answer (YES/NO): NO